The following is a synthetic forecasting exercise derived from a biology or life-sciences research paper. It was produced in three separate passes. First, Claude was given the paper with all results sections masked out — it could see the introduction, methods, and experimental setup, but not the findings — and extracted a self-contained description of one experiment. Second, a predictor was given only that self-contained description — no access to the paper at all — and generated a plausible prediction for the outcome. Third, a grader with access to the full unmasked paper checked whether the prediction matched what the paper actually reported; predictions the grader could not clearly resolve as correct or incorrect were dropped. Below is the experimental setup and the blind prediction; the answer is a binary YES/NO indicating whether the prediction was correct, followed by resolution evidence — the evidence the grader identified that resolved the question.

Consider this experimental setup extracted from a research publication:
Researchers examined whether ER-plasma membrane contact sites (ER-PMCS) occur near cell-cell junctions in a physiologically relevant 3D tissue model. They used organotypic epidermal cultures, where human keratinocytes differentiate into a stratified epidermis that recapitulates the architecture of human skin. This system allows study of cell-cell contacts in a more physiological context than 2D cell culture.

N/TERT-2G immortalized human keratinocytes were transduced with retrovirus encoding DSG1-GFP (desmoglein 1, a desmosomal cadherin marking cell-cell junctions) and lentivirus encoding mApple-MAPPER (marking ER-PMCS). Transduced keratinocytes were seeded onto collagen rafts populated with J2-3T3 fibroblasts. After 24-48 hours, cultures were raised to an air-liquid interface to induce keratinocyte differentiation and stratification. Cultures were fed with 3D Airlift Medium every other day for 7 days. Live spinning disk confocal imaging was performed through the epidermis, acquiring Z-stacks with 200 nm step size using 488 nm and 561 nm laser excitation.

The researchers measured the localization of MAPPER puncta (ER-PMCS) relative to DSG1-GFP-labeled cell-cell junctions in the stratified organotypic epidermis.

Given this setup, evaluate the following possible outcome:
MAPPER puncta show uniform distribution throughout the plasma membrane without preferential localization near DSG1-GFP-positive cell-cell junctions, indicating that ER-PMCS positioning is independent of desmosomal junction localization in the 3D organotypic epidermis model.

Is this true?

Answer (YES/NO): NO